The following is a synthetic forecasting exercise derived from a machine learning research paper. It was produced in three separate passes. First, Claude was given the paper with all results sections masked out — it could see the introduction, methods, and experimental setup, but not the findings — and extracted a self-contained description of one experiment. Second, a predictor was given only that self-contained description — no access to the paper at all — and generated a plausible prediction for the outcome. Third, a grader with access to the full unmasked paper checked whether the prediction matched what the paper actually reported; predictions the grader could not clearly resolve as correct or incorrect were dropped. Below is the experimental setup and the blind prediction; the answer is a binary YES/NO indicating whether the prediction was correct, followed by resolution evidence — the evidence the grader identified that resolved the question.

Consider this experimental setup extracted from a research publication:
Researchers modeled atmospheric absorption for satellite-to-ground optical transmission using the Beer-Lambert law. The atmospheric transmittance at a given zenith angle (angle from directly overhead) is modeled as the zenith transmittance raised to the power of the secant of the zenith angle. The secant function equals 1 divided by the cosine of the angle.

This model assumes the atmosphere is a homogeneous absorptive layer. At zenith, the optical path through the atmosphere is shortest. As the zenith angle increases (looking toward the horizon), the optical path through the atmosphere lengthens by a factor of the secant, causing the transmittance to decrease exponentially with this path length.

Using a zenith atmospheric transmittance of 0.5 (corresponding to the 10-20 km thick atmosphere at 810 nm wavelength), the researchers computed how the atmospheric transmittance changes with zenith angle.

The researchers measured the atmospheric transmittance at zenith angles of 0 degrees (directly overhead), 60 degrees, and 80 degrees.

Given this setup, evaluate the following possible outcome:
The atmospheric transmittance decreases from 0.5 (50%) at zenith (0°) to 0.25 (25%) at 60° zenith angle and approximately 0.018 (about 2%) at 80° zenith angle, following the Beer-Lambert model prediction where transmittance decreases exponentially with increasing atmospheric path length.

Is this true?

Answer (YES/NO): YES